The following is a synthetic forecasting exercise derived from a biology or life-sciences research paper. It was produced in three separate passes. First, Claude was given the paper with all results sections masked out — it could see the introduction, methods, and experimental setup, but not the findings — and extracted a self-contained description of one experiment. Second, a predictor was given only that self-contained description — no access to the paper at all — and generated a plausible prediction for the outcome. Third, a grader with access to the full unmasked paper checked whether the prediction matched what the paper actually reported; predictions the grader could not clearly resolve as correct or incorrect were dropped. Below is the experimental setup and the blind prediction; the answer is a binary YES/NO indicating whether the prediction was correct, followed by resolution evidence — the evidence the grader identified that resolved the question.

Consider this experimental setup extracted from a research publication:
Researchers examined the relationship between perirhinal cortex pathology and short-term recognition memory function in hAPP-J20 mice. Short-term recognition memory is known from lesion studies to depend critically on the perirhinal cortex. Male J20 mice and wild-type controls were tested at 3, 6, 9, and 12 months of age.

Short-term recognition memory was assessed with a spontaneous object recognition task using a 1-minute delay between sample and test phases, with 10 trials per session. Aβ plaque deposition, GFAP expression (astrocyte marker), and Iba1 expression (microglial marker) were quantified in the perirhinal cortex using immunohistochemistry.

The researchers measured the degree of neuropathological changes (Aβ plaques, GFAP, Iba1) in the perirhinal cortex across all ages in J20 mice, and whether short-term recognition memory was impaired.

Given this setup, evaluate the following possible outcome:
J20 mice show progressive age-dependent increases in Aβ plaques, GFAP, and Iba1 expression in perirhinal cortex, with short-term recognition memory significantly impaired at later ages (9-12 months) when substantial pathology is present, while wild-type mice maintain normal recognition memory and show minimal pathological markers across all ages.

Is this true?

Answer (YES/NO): NO